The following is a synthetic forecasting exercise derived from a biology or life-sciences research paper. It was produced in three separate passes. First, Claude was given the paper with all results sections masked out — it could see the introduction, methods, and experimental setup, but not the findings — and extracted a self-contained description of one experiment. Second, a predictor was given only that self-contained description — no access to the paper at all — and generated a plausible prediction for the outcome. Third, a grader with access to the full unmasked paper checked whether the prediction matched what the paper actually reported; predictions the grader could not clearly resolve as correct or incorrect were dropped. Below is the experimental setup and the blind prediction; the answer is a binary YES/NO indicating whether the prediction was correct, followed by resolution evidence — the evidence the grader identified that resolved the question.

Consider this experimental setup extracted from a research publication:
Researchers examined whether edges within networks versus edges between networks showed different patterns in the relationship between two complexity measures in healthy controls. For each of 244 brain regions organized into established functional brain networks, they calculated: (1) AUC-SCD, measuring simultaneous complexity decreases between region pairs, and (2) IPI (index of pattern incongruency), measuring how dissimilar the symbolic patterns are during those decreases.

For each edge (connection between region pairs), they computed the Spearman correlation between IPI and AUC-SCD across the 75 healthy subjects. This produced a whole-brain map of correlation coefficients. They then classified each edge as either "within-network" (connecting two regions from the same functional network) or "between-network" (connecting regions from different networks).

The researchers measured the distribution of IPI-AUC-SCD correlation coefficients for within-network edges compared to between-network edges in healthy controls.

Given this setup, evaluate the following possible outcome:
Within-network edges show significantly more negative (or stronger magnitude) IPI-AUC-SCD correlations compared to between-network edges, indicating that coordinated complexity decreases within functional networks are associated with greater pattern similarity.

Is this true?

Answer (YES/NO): YES